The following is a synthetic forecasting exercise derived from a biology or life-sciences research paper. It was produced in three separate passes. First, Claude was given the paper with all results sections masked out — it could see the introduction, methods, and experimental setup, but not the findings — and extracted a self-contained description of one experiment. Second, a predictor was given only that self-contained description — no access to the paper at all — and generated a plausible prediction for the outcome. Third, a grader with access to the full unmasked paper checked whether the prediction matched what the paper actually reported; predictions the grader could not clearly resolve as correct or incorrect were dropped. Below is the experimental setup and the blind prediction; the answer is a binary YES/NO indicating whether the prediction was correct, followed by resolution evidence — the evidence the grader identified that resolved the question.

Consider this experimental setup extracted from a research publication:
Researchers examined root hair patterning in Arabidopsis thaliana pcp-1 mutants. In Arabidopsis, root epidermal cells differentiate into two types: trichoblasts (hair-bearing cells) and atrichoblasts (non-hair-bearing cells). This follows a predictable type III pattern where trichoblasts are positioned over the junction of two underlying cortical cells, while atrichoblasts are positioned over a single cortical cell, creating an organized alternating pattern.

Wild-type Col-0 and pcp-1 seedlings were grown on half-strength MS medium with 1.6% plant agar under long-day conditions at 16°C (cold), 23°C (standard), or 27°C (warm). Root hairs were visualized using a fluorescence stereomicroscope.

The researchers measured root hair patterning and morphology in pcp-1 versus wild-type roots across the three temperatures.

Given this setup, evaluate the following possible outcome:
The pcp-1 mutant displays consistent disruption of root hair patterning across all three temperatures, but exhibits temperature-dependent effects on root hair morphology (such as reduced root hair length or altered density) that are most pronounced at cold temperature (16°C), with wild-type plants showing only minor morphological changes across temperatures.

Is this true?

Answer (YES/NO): NO